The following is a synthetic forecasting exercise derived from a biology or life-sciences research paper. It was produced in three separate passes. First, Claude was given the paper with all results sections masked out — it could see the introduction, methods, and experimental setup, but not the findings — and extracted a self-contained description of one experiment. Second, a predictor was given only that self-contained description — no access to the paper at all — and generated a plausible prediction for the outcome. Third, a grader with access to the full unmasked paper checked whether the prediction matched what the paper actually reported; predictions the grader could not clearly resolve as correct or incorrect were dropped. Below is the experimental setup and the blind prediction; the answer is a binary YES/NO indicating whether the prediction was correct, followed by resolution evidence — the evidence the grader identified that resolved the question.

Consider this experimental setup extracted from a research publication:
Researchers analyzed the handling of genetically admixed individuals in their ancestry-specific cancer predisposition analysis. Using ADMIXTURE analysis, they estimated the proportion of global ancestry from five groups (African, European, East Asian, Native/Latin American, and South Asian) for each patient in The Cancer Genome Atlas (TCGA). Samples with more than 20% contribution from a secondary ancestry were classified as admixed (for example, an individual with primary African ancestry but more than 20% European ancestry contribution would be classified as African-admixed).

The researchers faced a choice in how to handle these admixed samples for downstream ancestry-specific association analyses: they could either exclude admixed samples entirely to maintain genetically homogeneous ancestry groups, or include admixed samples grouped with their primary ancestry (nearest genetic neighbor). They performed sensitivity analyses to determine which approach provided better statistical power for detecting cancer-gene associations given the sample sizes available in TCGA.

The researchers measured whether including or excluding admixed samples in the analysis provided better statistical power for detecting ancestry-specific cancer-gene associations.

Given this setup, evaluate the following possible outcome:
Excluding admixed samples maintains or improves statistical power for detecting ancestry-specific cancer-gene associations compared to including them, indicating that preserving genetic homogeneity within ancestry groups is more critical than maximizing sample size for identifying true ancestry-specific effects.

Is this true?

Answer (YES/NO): NO